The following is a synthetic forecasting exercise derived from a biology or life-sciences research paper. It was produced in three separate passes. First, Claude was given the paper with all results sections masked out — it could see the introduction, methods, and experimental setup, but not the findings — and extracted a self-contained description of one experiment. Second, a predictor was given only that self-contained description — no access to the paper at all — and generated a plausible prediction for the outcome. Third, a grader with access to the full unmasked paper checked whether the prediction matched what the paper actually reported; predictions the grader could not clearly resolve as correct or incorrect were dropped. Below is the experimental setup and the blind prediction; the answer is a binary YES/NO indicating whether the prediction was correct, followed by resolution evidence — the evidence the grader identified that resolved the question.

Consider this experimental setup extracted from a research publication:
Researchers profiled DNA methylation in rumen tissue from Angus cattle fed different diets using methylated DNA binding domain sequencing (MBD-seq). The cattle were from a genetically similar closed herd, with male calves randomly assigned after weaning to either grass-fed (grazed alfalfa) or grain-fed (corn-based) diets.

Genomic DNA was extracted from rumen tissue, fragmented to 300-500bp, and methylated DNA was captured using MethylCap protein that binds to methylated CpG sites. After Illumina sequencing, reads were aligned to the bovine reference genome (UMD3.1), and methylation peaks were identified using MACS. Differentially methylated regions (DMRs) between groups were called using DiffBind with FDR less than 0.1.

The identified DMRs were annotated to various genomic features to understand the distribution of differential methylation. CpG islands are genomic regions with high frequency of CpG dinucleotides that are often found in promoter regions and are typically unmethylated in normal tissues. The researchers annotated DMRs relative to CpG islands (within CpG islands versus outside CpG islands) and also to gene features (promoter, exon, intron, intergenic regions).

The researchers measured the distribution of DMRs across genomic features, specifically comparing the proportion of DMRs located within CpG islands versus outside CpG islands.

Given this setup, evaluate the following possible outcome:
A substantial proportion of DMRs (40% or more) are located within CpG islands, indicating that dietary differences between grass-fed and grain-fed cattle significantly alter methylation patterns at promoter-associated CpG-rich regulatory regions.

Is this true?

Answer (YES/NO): NO